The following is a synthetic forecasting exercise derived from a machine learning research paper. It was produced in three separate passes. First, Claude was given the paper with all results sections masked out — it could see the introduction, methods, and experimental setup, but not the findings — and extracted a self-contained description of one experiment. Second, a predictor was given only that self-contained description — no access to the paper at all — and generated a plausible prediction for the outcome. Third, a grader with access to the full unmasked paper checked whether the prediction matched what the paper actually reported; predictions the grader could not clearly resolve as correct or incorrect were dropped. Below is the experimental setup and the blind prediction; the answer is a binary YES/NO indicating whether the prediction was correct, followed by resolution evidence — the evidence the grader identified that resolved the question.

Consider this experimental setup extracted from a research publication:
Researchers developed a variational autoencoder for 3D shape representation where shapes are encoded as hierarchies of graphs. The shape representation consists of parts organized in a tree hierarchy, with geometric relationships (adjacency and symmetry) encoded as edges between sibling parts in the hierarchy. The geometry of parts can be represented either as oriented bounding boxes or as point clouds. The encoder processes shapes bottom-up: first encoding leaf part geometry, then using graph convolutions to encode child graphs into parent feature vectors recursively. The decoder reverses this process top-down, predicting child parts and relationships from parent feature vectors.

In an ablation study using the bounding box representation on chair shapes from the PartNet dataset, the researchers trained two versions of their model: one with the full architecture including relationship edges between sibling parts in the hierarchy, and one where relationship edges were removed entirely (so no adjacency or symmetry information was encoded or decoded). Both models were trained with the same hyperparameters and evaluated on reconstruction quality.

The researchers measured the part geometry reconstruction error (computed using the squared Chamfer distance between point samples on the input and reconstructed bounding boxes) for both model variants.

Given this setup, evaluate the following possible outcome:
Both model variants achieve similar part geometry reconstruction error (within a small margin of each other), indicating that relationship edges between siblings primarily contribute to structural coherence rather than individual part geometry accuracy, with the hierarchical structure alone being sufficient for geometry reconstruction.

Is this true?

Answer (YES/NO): NO